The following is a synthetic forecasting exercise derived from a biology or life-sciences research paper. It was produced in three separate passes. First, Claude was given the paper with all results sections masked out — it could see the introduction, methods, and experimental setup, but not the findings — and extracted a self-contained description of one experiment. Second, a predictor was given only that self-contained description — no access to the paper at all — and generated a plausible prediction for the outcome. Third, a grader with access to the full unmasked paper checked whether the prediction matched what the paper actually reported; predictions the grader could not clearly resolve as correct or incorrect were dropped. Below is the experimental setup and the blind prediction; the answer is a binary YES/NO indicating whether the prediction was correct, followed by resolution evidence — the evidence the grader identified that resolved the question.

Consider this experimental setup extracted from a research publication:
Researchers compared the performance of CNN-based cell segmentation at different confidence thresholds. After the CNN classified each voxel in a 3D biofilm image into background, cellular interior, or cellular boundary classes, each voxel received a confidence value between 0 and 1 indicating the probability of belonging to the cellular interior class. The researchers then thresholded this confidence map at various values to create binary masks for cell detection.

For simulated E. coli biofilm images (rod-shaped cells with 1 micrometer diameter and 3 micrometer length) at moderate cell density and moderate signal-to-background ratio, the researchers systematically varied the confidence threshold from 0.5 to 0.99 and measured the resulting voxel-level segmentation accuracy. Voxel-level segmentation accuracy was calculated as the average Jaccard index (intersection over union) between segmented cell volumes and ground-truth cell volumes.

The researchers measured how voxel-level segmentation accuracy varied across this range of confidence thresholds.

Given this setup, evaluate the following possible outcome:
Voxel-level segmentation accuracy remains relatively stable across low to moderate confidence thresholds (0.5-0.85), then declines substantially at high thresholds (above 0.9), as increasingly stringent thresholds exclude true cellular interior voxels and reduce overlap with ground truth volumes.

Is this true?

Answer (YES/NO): NO